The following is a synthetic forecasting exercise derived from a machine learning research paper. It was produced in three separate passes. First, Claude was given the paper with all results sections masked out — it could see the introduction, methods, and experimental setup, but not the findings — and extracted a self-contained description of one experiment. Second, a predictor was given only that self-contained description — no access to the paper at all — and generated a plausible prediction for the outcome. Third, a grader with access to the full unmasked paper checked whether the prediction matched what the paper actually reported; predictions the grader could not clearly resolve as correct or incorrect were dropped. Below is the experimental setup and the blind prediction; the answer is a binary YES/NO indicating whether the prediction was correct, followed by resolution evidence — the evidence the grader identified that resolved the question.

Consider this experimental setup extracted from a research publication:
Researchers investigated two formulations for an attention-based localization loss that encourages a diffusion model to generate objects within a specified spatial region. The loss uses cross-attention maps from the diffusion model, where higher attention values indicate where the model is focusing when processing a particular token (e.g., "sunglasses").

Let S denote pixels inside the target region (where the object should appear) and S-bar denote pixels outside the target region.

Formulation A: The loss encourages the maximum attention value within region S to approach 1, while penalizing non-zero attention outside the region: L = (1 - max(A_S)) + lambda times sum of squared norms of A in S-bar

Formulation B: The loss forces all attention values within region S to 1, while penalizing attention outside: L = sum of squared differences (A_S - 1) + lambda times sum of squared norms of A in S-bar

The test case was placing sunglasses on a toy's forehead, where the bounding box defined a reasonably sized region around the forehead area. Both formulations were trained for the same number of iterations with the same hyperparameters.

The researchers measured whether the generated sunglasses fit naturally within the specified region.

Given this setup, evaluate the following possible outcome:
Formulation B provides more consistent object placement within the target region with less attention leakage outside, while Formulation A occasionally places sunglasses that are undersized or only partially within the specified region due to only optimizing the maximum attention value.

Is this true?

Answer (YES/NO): NO